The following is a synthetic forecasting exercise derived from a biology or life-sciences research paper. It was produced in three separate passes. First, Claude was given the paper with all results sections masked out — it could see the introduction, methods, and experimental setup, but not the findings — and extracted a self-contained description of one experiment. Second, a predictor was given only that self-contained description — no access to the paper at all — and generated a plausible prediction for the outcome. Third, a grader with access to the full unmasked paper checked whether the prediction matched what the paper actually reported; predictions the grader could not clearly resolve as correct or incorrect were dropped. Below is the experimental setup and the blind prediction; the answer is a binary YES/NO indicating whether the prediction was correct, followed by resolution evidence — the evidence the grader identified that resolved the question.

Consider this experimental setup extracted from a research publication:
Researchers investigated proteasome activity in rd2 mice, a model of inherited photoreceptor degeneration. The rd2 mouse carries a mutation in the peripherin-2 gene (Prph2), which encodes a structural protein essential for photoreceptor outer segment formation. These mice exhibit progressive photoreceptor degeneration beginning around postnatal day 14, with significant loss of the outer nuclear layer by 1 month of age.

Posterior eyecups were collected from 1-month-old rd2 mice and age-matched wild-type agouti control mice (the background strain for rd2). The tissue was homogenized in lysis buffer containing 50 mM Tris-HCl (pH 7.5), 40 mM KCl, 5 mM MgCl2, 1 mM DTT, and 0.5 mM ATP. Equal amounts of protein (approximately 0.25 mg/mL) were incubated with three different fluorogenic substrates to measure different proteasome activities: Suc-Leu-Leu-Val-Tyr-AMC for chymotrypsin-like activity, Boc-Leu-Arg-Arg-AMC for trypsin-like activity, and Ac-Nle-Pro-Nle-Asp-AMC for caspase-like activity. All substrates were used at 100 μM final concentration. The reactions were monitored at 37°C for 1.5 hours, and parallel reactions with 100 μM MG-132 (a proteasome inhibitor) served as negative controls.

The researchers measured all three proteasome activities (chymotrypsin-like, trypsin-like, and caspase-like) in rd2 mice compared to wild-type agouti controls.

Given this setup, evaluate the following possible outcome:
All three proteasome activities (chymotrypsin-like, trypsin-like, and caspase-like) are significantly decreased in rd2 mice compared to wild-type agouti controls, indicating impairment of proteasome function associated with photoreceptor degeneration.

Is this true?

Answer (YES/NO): NO